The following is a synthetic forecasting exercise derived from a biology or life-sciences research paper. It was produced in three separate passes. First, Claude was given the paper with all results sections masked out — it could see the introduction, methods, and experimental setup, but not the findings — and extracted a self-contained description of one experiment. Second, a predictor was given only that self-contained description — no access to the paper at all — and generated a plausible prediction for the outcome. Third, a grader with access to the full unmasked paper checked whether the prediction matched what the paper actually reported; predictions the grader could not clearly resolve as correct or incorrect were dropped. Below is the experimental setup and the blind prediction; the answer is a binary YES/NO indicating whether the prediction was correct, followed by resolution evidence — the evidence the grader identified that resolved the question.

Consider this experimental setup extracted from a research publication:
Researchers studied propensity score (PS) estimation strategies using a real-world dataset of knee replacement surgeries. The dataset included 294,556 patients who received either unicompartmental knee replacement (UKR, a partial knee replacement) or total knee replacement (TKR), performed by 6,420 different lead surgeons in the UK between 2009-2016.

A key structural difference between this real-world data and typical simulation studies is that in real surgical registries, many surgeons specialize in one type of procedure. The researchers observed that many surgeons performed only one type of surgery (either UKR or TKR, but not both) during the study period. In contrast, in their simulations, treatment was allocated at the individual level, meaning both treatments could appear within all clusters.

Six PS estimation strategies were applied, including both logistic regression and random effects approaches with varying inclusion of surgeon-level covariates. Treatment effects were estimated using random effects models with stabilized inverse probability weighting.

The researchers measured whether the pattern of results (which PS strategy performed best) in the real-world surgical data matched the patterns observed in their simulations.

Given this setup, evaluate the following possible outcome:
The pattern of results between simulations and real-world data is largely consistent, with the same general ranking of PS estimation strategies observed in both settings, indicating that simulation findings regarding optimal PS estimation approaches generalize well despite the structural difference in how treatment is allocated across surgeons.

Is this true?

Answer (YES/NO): NO